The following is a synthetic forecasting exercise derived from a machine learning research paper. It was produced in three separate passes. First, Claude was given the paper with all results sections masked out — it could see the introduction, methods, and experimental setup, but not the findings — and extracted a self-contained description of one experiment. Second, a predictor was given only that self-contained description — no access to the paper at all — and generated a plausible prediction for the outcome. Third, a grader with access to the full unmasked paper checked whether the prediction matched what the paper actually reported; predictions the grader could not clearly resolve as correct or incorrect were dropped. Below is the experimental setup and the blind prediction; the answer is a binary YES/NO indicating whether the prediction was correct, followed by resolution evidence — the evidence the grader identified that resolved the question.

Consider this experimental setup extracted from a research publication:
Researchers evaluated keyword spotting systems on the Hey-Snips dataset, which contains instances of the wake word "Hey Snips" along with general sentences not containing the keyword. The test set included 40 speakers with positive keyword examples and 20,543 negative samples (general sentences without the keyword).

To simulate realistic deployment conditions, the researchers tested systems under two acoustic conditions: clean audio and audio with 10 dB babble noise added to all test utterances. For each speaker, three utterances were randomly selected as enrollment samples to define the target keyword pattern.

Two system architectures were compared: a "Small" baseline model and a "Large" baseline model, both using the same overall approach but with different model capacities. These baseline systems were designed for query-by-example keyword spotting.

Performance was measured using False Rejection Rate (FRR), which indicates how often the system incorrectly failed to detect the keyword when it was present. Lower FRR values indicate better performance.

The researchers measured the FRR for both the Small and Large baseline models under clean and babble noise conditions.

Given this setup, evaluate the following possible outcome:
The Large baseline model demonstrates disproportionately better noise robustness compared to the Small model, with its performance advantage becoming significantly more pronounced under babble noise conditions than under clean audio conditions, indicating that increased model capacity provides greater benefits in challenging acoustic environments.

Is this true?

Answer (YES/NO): YES